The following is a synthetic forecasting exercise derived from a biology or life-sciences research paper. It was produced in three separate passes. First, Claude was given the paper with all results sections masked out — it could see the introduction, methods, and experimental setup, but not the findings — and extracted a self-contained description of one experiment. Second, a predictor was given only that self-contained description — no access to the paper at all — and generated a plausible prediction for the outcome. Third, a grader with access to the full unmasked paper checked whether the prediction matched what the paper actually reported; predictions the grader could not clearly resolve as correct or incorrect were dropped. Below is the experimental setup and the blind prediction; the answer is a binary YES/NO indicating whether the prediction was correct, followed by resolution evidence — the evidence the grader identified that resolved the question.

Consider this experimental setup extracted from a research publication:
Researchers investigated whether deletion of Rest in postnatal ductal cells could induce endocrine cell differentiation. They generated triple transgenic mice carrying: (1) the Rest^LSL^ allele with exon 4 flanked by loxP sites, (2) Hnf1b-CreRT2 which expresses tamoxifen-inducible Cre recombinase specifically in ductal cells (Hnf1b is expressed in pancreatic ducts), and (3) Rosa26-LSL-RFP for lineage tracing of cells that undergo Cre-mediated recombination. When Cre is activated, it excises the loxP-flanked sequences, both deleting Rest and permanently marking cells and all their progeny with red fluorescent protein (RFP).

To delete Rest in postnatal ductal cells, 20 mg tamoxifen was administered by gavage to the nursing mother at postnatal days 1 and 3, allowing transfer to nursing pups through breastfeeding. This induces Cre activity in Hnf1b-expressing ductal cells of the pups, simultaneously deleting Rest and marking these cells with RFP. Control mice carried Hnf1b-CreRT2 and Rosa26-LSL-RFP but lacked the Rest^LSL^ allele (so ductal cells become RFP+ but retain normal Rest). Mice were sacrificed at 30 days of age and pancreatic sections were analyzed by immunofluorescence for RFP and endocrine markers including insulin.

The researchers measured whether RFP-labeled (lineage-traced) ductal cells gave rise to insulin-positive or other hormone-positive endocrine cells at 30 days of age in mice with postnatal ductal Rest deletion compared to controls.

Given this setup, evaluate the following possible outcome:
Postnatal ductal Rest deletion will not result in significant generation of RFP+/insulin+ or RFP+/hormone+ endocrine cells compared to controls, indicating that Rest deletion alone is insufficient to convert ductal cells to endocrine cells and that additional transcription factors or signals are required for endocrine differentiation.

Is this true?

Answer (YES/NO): NO